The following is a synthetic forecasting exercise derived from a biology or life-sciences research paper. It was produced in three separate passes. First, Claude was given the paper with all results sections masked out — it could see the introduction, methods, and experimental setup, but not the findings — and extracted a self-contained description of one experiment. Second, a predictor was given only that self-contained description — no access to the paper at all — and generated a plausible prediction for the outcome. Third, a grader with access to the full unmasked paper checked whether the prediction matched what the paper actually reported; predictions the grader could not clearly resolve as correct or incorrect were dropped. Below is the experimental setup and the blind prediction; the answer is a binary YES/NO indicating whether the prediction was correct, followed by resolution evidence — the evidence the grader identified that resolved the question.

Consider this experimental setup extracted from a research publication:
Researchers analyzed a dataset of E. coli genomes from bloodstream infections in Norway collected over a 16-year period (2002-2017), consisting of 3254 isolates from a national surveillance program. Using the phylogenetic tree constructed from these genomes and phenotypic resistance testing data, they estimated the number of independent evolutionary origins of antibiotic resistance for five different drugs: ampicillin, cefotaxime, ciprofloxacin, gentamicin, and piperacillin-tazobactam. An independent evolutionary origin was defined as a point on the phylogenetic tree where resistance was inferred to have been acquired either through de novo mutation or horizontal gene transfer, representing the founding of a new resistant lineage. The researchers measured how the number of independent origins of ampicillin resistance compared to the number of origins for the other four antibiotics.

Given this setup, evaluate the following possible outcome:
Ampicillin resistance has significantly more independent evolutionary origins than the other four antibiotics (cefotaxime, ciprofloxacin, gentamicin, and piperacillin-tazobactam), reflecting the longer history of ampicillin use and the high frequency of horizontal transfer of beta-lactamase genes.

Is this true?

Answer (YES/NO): YES